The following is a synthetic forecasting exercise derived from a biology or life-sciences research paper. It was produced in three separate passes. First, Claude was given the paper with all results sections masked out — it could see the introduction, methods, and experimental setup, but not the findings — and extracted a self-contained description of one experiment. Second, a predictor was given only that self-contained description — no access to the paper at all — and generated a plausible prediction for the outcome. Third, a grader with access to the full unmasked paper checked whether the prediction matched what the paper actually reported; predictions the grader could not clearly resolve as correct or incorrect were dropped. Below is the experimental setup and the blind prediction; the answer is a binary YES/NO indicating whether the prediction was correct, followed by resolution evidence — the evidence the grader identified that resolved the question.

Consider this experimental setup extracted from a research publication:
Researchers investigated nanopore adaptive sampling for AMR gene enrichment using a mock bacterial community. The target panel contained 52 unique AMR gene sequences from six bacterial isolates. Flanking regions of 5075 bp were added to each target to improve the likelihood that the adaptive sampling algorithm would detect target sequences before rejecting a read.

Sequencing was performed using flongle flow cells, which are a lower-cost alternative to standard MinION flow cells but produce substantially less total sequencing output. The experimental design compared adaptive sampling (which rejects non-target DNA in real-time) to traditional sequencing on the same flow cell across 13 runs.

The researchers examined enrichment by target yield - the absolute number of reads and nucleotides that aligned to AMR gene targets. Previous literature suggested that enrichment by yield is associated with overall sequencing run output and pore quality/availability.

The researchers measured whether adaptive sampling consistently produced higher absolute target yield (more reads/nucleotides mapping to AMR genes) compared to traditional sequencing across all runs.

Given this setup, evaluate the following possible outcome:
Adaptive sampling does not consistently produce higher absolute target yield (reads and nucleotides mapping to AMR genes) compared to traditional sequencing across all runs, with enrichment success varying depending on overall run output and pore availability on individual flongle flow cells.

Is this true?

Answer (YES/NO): YES